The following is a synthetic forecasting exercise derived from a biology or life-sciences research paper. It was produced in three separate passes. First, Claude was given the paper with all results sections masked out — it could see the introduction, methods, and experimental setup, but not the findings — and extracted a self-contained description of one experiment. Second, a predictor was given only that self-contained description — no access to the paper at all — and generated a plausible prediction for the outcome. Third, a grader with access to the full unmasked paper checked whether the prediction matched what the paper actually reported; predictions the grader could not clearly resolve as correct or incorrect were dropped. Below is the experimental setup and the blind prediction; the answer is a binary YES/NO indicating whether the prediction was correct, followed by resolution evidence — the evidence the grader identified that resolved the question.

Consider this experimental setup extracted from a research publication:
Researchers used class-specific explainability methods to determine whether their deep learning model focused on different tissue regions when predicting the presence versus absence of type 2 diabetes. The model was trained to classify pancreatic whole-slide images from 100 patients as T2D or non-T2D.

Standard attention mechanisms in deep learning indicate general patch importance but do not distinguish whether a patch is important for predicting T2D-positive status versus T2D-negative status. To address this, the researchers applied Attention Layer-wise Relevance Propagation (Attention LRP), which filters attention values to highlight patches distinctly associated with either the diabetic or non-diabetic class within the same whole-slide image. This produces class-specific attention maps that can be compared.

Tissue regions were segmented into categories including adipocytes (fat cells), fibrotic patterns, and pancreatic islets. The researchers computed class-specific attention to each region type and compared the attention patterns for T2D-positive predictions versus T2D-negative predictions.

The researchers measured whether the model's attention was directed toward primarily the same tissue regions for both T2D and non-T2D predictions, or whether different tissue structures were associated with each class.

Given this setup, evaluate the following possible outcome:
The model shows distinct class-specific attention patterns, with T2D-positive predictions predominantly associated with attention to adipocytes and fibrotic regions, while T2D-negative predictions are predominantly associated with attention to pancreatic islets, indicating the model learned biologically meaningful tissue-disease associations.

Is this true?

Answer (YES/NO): NO